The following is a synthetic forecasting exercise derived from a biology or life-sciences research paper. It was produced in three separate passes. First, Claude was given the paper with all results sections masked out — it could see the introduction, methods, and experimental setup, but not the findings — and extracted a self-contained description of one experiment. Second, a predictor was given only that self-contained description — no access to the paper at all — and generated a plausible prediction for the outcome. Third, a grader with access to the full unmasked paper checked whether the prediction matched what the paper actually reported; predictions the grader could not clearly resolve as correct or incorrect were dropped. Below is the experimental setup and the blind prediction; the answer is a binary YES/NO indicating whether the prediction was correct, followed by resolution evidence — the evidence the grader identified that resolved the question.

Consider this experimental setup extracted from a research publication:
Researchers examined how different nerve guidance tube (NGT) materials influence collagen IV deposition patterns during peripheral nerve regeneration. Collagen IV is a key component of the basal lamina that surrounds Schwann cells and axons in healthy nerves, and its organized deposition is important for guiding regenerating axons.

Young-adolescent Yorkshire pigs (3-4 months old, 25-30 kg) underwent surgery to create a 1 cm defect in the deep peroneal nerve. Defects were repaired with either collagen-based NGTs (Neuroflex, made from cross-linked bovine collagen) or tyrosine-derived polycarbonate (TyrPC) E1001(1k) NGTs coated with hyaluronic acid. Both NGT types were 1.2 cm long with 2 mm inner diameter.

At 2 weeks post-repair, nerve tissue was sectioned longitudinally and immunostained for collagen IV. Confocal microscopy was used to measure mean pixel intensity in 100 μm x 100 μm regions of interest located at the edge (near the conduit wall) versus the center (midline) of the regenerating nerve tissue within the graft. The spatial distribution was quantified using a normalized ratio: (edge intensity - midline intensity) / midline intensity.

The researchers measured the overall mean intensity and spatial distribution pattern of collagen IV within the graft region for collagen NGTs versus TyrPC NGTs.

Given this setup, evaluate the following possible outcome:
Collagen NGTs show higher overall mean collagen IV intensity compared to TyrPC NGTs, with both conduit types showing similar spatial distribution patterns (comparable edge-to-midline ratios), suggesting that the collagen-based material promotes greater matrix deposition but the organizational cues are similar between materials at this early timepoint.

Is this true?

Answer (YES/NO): NO